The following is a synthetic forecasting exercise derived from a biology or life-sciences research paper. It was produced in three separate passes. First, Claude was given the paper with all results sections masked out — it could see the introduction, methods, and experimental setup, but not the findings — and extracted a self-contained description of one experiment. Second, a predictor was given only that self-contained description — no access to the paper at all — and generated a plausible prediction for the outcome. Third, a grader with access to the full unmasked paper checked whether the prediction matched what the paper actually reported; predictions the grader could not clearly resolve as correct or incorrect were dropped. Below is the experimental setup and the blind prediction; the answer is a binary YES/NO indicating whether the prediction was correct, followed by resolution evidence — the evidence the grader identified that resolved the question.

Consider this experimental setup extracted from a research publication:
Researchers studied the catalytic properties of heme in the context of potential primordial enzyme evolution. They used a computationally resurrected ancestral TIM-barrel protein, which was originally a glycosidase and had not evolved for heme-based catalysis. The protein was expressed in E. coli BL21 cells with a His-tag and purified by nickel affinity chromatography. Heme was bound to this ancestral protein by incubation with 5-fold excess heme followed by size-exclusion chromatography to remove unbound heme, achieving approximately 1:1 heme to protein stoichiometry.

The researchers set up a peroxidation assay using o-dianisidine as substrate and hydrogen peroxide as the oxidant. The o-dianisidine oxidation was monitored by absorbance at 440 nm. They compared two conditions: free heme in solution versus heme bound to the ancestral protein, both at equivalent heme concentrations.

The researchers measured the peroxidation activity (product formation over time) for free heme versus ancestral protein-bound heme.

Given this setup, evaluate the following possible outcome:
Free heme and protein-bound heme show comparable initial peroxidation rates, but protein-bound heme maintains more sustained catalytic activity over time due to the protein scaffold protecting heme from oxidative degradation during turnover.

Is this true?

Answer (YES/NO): NO